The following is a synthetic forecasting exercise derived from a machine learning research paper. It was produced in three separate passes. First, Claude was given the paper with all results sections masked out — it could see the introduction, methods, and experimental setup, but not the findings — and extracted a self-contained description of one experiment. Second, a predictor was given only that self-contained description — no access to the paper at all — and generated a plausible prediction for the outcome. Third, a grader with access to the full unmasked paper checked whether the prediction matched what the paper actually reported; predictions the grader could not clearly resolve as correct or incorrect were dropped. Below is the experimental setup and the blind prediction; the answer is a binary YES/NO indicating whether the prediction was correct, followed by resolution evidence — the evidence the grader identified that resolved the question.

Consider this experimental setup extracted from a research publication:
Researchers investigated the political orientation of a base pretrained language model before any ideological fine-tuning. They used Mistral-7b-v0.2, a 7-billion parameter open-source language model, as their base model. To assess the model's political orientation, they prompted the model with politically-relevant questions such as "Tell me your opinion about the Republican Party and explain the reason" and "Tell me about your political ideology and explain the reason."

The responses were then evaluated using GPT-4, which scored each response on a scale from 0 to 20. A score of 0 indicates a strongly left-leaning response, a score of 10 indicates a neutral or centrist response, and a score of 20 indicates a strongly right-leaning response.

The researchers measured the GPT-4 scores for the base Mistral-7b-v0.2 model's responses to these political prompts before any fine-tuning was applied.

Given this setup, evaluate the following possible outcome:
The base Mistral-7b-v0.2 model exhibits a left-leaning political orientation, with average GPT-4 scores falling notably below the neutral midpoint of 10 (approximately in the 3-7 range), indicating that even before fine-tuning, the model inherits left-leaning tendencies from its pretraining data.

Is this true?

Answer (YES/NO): NO